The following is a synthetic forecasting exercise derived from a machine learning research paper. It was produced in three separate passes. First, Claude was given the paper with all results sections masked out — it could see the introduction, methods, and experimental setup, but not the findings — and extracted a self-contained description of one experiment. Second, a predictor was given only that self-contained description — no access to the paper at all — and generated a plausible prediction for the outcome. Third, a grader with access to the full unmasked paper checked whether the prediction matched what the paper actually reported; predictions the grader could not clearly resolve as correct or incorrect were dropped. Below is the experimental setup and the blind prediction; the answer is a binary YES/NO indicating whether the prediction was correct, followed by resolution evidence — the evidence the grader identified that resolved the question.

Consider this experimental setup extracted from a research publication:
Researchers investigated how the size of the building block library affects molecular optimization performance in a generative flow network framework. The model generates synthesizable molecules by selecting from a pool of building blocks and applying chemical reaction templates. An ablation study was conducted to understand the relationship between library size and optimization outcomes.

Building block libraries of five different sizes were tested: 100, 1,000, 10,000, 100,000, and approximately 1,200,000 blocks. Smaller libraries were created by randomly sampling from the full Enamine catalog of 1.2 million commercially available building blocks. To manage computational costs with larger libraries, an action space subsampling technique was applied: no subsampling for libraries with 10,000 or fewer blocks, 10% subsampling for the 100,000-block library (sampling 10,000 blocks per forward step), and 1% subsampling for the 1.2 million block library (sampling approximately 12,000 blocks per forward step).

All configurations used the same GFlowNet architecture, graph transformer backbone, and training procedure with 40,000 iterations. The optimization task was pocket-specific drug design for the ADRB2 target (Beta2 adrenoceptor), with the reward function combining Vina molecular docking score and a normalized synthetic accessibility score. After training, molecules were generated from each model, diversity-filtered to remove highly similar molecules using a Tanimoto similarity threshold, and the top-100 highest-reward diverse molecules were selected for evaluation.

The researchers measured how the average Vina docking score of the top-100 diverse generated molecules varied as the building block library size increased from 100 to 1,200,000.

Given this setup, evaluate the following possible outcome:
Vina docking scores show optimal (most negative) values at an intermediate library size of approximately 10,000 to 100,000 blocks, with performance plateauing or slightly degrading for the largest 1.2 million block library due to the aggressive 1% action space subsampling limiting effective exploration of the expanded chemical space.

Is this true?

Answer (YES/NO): NO